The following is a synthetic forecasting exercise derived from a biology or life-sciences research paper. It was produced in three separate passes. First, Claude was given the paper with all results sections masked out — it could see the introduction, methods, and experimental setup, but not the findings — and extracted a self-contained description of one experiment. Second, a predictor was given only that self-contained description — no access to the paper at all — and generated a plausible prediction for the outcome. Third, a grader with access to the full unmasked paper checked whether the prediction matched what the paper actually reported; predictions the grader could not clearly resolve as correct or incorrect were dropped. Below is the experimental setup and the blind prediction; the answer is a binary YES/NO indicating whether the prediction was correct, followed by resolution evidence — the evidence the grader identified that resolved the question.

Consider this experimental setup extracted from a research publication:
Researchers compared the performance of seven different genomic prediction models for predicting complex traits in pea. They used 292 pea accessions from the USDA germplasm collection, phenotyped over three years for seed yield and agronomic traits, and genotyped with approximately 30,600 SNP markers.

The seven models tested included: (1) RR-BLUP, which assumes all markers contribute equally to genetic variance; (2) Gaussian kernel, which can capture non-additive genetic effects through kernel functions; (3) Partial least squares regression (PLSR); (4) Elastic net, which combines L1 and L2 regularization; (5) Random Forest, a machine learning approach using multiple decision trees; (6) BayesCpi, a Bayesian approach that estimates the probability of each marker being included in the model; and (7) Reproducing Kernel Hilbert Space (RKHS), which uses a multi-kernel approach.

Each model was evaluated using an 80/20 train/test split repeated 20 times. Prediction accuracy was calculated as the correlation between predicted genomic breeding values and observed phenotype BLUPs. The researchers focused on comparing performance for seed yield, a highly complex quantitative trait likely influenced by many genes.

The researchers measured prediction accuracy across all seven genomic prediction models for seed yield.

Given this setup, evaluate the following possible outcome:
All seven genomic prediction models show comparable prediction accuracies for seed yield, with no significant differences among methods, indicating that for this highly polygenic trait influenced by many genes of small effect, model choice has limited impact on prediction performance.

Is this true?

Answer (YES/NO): YES